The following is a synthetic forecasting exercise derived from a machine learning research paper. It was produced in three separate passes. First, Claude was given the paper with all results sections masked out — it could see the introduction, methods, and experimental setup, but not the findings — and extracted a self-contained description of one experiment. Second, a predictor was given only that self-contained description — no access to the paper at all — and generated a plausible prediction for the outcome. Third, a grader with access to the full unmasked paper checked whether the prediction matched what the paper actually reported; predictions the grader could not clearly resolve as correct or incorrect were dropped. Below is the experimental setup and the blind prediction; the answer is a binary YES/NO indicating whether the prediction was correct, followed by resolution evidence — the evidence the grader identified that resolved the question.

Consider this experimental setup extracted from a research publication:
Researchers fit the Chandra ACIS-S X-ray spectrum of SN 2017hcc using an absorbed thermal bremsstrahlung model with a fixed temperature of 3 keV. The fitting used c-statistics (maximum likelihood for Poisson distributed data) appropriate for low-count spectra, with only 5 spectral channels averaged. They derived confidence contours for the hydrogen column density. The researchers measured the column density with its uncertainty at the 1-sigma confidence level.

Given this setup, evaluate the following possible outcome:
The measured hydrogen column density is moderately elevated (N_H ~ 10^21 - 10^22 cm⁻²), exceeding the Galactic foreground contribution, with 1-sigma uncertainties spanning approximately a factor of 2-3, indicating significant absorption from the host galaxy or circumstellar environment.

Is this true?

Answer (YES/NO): YES